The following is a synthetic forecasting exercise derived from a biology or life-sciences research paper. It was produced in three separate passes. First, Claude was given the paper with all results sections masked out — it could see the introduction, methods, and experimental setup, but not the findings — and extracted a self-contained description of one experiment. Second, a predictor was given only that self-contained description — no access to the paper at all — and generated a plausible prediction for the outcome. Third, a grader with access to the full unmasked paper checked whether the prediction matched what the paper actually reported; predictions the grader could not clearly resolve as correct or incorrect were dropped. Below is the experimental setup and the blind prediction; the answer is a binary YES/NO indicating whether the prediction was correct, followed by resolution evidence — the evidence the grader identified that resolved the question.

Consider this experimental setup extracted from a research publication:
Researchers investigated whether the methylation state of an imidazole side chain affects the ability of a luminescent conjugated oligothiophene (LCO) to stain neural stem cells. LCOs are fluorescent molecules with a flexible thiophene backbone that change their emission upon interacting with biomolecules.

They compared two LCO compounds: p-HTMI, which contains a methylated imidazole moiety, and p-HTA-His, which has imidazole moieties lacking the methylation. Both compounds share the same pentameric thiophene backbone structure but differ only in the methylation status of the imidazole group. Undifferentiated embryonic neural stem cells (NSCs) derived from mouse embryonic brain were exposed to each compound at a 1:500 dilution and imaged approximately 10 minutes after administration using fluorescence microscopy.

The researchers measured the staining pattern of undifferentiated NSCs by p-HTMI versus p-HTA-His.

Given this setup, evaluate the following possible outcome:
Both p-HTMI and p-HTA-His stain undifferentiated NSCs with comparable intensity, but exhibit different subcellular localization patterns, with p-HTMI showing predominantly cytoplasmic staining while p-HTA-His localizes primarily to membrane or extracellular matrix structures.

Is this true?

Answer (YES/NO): NO